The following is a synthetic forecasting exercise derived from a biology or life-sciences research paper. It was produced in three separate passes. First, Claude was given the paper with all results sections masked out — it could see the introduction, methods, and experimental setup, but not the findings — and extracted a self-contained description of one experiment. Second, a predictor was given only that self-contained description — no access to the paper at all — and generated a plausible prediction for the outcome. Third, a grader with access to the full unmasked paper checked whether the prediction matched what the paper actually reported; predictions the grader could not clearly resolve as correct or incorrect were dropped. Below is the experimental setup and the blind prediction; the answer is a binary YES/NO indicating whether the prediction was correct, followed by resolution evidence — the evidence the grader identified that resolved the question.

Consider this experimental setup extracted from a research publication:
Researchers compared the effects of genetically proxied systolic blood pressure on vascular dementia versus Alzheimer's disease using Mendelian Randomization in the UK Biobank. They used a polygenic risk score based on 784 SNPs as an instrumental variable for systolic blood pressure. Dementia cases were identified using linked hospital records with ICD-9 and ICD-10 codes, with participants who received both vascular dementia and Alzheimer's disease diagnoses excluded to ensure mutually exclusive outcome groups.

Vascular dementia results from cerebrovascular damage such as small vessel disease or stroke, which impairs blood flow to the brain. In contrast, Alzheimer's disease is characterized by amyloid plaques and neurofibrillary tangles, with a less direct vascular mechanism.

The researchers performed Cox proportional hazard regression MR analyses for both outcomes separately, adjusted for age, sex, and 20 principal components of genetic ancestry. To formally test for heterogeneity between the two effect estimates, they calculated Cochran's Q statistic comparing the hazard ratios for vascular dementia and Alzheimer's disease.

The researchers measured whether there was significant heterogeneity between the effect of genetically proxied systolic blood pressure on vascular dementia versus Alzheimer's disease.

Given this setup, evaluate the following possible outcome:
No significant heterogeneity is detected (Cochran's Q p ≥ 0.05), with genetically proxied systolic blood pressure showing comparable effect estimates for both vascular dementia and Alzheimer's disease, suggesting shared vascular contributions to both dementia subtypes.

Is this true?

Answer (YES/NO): NO